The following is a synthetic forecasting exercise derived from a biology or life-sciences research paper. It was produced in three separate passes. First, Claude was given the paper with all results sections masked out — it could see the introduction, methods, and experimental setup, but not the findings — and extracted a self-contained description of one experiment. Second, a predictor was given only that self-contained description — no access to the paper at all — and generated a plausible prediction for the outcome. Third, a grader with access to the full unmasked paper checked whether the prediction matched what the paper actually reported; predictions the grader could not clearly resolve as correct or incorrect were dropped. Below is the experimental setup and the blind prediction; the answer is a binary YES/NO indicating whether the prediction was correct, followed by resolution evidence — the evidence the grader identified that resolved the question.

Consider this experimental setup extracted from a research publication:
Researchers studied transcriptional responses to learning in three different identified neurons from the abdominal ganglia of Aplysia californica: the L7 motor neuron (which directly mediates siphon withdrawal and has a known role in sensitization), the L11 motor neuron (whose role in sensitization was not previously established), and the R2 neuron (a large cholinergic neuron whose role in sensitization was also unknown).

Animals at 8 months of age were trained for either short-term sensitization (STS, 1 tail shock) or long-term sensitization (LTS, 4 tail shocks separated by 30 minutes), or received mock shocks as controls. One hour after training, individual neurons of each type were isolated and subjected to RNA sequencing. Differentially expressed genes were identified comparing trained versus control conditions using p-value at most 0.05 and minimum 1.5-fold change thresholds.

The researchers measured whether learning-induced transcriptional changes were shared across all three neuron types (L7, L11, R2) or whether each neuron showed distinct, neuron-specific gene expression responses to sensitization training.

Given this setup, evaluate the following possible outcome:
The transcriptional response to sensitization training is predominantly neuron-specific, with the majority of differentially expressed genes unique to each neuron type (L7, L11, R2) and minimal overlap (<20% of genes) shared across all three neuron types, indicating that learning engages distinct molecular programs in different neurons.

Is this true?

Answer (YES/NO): NO